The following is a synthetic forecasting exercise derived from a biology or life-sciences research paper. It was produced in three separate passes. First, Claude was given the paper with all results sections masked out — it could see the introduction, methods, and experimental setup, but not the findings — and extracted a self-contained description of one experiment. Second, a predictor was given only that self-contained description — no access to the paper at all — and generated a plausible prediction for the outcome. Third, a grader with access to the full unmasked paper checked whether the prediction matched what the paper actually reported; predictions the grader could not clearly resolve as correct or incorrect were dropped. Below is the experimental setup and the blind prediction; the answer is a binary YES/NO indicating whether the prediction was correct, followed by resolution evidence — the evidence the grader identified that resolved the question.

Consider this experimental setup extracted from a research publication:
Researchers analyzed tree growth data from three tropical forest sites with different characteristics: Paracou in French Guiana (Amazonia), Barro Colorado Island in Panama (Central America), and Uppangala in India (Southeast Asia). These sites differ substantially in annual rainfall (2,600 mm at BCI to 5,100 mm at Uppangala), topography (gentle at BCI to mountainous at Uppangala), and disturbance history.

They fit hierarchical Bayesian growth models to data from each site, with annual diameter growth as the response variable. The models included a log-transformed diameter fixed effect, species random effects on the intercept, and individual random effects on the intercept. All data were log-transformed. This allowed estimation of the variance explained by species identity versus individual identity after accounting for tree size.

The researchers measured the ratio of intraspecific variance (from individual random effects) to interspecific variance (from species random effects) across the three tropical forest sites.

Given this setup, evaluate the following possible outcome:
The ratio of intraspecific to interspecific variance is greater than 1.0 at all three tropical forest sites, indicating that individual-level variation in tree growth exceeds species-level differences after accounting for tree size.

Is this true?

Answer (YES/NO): NO